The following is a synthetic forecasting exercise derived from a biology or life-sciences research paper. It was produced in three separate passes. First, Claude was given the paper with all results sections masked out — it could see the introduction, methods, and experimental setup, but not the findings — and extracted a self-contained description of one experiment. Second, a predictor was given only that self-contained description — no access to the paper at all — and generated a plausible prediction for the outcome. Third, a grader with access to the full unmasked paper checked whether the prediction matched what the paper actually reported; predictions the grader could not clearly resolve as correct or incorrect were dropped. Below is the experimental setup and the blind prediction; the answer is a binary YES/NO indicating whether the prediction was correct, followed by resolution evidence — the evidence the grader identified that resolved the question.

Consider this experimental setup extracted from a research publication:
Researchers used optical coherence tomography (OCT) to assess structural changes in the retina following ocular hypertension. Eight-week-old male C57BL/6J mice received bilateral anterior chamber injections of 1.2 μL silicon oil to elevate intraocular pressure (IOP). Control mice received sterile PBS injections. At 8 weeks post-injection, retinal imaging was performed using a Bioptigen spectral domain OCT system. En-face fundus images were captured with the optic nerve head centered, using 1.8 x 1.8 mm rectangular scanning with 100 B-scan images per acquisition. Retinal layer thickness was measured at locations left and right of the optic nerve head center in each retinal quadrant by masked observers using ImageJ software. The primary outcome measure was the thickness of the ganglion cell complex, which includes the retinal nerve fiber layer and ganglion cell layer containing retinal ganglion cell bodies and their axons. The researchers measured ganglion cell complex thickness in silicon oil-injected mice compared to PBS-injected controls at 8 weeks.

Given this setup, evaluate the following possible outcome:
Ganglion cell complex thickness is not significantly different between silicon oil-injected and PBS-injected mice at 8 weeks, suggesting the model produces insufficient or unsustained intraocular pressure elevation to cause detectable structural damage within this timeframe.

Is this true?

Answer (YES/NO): NO